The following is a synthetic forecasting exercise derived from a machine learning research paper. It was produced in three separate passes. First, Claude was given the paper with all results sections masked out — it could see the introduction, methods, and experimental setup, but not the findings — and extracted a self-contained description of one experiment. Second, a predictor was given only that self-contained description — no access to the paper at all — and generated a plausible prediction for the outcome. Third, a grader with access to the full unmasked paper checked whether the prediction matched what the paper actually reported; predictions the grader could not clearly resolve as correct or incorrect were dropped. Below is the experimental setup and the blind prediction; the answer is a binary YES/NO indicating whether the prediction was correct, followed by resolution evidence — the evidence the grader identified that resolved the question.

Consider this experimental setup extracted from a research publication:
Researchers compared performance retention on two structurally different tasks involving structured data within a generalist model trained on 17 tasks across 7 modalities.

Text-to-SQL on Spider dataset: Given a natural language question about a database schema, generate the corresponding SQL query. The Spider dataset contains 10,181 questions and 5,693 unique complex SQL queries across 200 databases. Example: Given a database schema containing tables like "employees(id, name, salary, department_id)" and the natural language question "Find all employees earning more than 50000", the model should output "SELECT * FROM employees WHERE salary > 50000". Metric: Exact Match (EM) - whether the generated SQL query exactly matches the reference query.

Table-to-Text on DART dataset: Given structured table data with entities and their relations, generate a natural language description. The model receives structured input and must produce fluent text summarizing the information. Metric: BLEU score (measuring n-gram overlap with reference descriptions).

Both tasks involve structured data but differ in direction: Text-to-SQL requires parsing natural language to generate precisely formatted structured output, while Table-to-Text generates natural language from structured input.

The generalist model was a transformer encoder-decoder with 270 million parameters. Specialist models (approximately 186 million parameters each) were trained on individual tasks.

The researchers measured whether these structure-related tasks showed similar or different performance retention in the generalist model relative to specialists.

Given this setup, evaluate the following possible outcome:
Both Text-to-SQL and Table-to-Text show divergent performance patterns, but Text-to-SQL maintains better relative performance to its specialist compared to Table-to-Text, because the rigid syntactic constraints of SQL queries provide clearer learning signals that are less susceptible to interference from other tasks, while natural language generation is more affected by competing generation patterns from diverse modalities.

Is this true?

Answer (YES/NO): NO